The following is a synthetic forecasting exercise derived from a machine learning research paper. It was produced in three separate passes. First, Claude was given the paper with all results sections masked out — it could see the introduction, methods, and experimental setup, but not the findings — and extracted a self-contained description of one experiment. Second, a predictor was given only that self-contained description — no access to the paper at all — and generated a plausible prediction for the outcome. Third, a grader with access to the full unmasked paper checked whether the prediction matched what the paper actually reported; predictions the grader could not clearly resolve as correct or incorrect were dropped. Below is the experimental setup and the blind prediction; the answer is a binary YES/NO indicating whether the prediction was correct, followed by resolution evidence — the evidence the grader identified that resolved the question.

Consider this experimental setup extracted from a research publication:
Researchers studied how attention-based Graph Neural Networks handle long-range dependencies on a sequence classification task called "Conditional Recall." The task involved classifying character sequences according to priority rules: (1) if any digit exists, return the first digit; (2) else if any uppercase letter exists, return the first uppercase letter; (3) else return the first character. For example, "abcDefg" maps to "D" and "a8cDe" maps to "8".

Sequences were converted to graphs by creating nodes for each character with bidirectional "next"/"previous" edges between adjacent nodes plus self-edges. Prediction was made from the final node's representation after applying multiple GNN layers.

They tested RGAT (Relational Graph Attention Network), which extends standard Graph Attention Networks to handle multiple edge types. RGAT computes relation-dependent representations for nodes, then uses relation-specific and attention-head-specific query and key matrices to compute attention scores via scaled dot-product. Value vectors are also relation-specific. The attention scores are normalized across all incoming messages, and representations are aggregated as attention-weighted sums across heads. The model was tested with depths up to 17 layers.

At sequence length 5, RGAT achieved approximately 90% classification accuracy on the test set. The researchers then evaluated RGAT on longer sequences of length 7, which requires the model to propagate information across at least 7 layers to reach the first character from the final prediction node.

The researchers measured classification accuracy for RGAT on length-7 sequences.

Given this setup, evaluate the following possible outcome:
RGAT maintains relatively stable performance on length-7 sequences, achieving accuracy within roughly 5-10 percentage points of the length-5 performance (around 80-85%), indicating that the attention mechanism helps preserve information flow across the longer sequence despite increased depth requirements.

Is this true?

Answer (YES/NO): NO